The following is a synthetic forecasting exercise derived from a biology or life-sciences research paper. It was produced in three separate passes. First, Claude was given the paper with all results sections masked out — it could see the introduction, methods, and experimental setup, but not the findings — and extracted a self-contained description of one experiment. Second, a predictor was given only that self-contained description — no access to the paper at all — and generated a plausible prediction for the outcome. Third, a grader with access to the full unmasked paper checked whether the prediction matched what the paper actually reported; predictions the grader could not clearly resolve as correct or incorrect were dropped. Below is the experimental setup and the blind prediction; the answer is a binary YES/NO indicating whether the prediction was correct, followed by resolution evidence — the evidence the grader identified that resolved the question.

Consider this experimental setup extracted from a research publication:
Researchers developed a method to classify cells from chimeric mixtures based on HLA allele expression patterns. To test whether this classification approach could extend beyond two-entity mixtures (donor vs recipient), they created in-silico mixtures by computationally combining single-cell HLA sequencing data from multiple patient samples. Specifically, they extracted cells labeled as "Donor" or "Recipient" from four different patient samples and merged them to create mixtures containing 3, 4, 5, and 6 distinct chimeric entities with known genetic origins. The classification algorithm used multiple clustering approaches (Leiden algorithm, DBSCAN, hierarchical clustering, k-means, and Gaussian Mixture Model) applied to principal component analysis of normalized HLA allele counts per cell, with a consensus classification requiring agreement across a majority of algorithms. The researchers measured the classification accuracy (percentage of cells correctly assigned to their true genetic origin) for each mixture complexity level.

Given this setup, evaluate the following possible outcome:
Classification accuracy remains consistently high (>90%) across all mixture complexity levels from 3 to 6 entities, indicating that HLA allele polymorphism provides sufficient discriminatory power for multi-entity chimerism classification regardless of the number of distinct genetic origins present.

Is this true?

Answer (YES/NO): YES